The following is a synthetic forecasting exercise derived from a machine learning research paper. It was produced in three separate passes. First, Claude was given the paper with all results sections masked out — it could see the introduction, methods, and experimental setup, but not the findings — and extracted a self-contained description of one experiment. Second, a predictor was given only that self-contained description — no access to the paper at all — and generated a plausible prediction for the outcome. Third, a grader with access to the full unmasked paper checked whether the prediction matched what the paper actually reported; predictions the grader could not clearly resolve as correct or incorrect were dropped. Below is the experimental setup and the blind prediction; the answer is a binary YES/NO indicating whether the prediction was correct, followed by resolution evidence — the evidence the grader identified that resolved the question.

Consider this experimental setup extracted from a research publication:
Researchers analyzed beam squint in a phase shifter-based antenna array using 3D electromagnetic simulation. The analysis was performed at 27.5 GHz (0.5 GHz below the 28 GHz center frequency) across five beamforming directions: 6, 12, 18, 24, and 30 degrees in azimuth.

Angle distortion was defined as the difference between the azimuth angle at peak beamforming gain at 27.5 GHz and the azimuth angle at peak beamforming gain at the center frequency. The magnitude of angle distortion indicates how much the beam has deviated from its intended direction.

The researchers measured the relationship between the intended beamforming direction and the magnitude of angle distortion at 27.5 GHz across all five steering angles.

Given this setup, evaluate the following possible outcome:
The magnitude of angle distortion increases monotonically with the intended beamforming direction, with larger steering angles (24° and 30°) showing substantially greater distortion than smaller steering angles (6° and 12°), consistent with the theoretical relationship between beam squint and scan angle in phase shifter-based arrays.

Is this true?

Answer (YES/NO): YES